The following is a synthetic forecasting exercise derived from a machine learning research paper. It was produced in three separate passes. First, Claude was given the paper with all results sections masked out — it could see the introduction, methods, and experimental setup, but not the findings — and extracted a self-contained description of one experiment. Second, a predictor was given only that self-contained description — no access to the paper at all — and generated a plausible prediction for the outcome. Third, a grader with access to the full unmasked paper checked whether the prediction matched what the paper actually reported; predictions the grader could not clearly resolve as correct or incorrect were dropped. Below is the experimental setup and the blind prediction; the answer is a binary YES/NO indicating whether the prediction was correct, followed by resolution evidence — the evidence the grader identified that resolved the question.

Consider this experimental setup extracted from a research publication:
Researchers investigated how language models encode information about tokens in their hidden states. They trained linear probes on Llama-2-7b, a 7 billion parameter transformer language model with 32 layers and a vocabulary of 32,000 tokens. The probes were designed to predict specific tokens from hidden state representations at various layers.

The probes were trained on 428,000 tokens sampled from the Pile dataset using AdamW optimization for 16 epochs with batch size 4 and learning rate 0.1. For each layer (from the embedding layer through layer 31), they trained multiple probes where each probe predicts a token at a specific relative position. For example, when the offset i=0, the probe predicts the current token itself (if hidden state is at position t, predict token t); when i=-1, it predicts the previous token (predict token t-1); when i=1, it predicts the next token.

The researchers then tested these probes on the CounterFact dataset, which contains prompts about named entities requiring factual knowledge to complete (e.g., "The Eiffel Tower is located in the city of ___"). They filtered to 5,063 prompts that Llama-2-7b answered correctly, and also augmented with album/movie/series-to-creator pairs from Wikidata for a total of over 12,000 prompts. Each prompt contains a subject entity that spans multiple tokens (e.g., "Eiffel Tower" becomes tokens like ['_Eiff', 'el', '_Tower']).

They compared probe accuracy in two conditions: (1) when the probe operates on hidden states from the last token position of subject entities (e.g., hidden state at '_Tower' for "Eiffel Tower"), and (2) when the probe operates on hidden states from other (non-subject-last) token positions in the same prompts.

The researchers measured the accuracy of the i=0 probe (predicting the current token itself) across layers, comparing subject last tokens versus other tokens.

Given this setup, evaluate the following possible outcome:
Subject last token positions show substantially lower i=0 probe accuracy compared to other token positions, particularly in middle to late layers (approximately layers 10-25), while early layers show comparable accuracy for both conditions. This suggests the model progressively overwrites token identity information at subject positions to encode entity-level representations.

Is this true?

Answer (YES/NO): NO